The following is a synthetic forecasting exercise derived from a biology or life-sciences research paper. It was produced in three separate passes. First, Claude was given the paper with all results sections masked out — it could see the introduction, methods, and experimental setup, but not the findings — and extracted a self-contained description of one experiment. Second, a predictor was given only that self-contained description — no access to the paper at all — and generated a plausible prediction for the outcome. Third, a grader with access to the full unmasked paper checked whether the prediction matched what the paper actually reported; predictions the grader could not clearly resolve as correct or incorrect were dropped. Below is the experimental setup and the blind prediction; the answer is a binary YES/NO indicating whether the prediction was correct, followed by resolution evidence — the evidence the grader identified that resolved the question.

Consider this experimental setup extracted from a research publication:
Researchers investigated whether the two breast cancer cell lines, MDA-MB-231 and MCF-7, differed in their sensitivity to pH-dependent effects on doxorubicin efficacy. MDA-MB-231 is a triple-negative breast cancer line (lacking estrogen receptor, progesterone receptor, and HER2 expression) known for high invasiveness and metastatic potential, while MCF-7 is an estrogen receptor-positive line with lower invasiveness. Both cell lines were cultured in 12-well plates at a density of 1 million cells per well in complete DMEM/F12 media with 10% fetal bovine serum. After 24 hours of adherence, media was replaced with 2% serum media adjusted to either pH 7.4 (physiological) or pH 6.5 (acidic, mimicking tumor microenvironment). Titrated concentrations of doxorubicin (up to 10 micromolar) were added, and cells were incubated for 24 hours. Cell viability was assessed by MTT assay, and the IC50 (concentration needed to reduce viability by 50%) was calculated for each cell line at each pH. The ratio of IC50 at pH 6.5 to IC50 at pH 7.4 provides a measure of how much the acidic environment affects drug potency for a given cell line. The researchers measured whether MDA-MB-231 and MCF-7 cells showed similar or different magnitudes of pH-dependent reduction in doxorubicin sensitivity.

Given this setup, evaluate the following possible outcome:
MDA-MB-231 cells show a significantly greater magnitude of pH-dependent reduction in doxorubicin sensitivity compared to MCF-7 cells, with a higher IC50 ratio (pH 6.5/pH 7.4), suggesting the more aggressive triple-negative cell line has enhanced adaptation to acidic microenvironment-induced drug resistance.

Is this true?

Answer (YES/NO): NO